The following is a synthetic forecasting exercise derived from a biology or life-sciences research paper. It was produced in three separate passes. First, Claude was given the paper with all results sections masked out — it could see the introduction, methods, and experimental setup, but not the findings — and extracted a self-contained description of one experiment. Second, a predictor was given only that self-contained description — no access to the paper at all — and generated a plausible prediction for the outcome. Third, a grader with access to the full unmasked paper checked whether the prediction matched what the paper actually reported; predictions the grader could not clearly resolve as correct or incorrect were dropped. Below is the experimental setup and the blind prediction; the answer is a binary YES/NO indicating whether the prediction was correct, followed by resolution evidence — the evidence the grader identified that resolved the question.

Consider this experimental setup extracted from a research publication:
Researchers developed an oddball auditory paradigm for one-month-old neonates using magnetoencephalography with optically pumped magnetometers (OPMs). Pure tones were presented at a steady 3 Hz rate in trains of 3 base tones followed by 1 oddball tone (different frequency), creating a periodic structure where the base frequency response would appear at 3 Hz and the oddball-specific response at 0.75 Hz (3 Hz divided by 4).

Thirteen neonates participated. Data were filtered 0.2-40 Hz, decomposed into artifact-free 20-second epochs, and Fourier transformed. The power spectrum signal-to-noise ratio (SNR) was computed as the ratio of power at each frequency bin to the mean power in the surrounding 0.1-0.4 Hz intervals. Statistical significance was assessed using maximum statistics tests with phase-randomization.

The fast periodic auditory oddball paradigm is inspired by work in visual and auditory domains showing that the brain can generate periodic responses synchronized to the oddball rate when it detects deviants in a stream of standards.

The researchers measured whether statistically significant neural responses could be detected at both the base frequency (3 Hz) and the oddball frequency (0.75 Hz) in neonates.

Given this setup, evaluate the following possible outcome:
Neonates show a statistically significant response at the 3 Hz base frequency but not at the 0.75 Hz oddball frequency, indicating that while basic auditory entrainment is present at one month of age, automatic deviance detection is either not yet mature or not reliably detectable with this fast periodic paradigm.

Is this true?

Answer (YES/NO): NO